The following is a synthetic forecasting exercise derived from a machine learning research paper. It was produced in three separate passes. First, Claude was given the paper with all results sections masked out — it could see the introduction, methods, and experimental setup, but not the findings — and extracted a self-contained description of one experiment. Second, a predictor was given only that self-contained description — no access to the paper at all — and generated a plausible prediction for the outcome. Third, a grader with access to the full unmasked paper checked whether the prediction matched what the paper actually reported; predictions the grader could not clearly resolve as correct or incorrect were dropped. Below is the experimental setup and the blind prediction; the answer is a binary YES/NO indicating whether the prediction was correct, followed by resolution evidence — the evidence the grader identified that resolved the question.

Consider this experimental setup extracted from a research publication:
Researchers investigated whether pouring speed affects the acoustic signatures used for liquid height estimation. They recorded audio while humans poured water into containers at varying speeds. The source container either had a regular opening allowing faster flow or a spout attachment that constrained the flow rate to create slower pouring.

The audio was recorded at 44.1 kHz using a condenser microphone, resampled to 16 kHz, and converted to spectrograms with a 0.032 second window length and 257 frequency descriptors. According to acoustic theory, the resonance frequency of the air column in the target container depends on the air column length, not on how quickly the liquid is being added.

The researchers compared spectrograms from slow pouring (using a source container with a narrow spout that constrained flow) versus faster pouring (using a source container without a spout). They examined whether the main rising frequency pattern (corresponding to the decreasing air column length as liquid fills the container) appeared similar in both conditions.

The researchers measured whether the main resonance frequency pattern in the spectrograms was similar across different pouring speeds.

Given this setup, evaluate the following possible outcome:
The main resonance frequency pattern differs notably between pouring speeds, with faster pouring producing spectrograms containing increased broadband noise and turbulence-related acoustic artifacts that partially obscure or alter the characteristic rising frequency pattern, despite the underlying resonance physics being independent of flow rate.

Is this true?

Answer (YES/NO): NO